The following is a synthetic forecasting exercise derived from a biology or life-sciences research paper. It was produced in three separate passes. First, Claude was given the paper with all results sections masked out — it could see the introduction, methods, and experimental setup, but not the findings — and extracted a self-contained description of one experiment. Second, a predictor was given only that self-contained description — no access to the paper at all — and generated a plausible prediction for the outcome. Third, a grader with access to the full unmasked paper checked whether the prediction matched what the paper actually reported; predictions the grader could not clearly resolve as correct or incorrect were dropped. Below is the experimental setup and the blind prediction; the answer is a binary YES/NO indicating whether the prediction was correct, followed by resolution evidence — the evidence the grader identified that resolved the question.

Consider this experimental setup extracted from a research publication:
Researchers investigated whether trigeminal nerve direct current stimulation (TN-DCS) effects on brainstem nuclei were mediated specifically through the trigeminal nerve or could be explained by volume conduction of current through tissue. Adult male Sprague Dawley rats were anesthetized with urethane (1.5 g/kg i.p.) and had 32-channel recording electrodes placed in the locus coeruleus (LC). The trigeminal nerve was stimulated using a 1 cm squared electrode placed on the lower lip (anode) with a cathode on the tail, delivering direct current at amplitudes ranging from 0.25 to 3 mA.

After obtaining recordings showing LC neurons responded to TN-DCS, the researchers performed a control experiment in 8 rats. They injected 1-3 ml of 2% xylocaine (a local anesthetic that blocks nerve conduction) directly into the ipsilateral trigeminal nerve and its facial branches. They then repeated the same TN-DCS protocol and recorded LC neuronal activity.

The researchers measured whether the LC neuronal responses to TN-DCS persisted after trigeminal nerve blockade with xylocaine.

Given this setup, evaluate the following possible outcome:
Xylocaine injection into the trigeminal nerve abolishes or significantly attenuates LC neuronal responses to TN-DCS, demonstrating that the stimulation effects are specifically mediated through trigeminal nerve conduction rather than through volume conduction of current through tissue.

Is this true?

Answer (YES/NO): YES